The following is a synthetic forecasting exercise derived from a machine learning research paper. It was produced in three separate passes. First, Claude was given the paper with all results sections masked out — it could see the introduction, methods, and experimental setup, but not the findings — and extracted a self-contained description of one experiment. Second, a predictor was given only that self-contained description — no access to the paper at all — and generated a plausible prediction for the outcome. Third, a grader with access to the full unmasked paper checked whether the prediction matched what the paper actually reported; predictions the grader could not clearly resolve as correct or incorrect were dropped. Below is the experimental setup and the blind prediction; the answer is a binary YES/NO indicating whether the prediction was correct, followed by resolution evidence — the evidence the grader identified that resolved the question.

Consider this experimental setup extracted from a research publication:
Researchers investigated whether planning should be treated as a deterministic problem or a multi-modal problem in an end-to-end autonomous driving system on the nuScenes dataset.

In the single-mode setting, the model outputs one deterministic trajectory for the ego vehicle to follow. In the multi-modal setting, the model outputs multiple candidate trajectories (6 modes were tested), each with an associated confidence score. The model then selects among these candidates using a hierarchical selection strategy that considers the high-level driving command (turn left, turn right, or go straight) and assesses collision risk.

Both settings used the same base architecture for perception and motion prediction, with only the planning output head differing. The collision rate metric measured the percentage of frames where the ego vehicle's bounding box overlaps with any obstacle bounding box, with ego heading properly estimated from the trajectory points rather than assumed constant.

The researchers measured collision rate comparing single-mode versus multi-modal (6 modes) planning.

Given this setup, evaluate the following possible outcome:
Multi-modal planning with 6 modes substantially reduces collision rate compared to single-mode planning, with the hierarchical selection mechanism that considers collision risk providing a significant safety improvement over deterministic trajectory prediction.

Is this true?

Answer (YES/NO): YES